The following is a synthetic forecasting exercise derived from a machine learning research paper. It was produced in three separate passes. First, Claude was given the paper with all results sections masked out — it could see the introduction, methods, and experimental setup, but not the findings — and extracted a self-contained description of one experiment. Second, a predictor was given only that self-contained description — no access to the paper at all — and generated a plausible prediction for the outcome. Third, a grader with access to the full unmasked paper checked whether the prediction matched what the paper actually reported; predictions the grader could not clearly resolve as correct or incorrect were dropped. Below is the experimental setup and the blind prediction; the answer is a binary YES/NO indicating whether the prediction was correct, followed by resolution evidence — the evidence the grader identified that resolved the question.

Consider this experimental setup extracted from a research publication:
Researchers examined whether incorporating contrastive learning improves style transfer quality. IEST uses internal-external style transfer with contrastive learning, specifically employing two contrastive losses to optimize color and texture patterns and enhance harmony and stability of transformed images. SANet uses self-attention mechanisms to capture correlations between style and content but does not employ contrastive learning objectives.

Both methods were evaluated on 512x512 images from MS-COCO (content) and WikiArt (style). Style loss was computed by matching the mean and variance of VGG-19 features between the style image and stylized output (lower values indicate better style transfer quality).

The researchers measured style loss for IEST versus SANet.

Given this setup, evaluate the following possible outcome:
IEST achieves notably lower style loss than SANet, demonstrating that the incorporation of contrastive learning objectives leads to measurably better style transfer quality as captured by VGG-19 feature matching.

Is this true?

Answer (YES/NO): NO